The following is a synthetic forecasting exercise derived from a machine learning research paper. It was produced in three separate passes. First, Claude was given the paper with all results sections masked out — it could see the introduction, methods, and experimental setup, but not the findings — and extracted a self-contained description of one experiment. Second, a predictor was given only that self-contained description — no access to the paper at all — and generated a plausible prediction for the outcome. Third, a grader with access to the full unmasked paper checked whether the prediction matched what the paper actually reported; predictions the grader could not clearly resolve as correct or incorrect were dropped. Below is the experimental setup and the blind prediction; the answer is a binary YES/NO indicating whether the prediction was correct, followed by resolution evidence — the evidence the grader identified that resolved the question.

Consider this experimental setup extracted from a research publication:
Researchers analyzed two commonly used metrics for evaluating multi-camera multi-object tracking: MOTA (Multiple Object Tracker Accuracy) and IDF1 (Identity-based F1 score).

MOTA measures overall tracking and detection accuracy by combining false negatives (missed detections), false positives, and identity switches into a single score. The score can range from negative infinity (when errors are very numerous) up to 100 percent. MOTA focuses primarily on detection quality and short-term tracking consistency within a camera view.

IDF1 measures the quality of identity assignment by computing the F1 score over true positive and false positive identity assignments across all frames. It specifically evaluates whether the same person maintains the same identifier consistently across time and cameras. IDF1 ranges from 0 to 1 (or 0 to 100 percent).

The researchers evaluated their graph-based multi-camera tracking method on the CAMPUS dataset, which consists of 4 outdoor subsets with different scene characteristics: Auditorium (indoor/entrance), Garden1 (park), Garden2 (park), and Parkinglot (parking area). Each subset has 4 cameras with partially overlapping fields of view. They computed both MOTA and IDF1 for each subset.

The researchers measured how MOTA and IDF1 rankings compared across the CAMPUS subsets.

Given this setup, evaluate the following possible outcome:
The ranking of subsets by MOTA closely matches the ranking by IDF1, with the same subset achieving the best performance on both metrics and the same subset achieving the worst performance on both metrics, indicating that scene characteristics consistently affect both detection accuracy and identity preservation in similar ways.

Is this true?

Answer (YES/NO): NO